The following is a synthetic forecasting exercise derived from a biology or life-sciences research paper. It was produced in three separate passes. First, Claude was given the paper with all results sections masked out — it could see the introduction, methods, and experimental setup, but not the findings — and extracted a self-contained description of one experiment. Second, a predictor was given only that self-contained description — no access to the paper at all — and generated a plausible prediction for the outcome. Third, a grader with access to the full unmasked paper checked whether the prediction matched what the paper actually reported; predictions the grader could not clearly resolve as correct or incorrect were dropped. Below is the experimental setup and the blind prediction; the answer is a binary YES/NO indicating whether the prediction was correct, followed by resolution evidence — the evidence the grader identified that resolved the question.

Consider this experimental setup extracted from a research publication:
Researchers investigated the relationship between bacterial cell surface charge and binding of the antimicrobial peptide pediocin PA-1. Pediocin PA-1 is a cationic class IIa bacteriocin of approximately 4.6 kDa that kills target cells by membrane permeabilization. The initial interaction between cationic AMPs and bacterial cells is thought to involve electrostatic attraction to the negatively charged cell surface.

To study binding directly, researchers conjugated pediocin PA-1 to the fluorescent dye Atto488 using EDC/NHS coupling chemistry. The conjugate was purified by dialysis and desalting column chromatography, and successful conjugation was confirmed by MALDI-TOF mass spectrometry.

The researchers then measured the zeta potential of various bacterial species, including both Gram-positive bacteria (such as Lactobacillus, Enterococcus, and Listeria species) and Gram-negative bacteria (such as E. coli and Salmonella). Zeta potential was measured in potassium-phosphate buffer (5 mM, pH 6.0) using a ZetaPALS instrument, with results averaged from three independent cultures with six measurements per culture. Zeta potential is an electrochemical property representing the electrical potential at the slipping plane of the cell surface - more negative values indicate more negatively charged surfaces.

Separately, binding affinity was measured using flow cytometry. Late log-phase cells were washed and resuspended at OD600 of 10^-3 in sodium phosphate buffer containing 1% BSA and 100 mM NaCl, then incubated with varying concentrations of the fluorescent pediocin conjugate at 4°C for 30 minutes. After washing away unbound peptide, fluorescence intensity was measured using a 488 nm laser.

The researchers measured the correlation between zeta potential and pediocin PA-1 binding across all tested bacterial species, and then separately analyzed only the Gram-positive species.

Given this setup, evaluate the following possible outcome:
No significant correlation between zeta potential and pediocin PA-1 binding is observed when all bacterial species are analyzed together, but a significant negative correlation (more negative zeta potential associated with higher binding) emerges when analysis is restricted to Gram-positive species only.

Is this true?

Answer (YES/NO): YES